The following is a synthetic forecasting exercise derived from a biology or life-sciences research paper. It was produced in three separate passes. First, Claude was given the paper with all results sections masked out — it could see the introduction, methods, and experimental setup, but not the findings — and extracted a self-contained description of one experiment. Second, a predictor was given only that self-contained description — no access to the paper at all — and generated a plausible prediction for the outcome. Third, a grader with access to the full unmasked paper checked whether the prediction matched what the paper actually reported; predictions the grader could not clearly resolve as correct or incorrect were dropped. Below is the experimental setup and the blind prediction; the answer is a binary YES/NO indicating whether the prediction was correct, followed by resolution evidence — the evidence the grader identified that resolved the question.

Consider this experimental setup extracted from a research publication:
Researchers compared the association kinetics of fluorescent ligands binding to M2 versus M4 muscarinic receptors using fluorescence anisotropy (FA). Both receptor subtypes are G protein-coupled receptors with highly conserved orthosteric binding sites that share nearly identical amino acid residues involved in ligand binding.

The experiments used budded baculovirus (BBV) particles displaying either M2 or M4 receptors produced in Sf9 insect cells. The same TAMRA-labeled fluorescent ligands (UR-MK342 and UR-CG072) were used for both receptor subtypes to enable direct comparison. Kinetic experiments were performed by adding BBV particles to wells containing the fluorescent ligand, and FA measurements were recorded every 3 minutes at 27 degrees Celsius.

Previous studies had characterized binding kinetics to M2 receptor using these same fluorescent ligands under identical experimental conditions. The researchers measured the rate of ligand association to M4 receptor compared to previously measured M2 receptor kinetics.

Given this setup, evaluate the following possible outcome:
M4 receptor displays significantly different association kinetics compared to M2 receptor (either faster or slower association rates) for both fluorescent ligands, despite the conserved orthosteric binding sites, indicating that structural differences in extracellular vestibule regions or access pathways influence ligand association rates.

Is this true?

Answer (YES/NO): YES